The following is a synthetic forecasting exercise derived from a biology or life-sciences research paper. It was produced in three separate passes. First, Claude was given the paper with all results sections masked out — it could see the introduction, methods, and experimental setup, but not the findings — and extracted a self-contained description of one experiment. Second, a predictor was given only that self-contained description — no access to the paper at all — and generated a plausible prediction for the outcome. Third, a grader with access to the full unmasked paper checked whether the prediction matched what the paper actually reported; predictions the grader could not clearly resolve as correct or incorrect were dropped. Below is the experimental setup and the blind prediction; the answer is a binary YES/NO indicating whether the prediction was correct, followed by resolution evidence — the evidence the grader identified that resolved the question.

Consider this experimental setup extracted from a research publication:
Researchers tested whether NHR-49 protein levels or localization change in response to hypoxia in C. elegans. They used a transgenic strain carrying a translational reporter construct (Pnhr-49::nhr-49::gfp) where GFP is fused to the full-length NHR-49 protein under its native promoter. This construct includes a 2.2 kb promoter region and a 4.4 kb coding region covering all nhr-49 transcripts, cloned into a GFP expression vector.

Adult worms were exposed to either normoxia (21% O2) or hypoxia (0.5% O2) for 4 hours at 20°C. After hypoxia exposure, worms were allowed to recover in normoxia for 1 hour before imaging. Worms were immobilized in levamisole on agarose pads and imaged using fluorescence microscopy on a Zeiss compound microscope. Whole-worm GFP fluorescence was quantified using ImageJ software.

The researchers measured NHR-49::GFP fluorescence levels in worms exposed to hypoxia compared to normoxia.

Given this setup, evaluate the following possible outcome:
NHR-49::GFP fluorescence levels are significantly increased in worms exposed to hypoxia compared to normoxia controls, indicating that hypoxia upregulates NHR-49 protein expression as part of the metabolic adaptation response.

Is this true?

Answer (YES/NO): YES